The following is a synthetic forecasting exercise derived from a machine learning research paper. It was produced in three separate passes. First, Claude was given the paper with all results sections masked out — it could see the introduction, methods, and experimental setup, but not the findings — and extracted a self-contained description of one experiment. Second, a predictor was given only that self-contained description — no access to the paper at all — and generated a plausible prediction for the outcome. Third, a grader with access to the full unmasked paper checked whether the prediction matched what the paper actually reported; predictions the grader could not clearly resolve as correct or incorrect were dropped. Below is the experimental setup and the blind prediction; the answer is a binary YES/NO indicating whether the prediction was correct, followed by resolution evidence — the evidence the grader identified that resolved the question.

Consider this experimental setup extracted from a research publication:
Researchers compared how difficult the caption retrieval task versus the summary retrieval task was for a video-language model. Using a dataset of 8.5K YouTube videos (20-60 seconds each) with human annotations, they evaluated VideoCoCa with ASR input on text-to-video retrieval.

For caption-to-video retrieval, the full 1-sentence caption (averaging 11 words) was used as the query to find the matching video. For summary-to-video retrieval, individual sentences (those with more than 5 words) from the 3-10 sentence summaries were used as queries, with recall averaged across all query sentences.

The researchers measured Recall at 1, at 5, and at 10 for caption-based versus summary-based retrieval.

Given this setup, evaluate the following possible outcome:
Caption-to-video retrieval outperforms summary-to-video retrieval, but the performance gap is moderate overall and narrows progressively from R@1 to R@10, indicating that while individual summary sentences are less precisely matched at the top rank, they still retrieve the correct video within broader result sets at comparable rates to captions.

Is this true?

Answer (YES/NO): NO